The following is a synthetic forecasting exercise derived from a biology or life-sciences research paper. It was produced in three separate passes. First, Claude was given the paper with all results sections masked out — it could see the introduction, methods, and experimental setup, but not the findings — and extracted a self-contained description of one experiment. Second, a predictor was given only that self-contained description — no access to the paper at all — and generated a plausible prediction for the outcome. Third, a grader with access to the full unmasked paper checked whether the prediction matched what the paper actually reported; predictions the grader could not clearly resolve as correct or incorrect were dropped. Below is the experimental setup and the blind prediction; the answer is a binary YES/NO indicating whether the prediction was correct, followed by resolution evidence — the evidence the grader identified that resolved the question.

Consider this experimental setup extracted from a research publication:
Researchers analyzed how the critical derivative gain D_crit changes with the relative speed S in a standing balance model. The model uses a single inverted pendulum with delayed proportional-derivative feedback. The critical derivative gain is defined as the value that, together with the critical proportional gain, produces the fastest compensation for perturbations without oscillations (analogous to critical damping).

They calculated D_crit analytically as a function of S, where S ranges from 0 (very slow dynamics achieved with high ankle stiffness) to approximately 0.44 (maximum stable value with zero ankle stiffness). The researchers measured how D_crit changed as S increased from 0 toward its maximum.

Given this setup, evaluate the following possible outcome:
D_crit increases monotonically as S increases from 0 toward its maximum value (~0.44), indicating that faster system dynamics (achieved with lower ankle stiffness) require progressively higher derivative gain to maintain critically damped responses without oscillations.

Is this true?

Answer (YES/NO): YES